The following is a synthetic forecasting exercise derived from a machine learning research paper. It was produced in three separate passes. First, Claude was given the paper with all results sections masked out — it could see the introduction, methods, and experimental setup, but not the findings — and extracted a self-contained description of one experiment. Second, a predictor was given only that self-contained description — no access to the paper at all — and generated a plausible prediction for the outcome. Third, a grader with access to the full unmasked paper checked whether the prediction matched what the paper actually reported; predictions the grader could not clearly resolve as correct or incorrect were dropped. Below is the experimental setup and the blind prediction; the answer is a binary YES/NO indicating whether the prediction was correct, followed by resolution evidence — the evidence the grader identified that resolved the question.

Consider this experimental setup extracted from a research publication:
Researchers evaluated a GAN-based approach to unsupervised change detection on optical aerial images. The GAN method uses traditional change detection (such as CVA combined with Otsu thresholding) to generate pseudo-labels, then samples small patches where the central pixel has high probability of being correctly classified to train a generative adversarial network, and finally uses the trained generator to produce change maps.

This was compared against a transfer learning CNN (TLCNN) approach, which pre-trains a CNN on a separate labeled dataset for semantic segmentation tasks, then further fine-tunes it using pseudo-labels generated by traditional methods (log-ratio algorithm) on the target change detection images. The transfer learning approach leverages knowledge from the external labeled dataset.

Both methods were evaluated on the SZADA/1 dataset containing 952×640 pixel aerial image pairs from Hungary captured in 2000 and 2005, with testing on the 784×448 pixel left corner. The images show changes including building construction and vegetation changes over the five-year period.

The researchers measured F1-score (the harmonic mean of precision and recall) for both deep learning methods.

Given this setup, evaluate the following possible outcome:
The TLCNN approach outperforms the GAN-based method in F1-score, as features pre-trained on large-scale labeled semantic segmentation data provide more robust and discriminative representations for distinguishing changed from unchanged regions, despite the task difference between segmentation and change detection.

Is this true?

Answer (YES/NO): YES